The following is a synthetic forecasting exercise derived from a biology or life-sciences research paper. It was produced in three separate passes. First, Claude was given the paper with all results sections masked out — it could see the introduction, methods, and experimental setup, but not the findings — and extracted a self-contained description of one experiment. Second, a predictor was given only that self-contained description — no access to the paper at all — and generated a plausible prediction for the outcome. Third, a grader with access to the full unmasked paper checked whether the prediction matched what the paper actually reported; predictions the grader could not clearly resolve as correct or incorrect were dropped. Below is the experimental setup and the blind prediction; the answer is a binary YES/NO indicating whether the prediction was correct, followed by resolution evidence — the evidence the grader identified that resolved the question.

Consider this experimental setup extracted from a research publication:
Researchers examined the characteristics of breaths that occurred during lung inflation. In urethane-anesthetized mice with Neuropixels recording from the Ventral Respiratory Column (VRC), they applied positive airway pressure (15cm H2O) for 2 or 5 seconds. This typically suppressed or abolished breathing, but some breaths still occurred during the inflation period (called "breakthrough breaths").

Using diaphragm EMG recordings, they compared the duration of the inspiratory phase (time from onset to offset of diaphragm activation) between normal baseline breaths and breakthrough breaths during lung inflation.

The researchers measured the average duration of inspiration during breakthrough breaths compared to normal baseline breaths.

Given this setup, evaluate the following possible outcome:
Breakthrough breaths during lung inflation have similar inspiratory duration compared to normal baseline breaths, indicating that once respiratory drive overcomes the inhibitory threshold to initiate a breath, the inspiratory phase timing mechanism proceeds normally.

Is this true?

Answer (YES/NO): NO